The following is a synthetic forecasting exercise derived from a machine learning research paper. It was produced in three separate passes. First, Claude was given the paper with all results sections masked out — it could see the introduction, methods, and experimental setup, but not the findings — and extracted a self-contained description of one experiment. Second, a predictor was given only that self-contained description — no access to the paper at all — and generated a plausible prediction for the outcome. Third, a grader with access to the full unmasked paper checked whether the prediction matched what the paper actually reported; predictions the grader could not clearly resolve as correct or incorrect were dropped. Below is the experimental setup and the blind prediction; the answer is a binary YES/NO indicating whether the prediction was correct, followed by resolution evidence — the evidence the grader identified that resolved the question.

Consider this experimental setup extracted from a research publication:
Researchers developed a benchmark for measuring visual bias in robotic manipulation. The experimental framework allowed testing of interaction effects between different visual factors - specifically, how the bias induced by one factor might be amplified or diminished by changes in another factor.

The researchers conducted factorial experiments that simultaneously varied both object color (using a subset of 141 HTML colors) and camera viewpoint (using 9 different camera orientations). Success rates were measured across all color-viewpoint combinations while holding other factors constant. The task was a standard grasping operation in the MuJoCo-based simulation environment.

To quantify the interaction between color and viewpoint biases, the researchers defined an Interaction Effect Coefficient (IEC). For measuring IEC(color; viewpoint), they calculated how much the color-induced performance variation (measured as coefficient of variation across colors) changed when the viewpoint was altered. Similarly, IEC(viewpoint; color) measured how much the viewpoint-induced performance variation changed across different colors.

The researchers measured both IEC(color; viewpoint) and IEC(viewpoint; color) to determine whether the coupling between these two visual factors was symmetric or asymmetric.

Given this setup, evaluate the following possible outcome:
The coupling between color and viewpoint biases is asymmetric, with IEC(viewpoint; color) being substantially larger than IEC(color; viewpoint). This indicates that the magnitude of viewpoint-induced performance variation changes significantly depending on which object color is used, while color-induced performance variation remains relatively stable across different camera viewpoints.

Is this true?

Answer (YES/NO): NO